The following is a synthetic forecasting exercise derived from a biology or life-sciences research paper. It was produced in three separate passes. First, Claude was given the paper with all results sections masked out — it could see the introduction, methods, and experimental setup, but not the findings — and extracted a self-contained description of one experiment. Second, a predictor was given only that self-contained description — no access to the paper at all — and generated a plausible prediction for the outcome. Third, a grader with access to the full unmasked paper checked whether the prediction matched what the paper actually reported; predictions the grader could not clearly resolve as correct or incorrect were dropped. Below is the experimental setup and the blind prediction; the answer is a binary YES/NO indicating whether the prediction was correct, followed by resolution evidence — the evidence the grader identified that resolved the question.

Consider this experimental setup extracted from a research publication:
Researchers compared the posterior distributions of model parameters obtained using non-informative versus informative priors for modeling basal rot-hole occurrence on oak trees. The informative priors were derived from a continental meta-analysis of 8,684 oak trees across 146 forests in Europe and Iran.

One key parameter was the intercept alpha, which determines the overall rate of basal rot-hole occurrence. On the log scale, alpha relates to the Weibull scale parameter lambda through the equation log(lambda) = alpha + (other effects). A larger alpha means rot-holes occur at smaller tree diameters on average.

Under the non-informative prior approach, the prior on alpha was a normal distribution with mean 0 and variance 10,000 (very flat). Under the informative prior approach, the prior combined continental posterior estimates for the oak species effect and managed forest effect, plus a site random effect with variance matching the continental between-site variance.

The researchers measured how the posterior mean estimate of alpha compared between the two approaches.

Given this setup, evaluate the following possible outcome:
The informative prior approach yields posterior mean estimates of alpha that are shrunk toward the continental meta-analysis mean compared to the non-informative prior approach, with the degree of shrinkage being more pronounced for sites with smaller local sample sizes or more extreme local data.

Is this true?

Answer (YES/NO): NO